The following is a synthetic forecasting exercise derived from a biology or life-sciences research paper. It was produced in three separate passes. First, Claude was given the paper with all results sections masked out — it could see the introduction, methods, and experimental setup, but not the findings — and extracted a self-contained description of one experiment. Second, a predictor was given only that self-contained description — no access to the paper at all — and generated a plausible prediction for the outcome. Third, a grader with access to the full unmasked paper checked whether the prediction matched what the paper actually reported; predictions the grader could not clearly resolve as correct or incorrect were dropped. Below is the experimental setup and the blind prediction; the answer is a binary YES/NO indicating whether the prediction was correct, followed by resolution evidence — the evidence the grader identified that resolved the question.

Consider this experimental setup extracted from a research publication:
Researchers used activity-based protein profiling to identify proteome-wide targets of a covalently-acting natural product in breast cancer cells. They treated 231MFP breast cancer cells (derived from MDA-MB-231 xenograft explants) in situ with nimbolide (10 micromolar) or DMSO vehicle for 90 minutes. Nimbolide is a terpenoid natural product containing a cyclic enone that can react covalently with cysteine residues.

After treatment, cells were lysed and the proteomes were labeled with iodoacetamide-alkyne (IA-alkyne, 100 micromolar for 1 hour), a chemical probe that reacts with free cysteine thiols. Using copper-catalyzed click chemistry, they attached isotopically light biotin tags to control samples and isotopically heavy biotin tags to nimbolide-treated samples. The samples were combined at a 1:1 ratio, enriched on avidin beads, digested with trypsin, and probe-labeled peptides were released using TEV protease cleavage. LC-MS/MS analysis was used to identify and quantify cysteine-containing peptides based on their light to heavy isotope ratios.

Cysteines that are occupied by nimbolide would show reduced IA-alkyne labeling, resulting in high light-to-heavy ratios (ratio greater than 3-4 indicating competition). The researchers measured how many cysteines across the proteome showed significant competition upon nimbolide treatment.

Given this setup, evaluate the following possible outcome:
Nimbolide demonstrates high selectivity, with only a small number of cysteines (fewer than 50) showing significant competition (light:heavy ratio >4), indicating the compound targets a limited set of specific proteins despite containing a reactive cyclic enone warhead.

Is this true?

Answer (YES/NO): YES